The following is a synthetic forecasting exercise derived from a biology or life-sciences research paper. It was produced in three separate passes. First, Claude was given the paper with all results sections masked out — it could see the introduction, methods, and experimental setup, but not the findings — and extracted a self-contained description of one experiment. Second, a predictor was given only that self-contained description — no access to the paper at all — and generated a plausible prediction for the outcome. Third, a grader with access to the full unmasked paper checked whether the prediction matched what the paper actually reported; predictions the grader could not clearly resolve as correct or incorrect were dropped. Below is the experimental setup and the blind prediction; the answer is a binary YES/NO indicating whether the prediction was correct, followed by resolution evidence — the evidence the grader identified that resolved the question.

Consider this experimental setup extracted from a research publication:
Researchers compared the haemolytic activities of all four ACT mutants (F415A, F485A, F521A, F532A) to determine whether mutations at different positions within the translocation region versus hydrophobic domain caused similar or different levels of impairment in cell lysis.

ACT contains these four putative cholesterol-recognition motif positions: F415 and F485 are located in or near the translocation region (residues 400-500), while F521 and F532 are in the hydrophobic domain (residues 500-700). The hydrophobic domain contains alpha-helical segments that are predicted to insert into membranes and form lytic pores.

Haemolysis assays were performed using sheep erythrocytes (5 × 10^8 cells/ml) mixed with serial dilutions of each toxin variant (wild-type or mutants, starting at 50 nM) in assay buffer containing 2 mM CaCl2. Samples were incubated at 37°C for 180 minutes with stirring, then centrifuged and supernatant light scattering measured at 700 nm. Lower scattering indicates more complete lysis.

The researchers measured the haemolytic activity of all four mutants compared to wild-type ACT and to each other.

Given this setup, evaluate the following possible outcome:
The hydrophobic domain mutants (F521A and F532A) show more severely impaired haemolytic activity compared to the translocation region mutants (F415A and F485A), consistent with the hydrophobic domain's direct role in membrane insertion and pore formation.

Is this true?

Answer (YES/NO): YES